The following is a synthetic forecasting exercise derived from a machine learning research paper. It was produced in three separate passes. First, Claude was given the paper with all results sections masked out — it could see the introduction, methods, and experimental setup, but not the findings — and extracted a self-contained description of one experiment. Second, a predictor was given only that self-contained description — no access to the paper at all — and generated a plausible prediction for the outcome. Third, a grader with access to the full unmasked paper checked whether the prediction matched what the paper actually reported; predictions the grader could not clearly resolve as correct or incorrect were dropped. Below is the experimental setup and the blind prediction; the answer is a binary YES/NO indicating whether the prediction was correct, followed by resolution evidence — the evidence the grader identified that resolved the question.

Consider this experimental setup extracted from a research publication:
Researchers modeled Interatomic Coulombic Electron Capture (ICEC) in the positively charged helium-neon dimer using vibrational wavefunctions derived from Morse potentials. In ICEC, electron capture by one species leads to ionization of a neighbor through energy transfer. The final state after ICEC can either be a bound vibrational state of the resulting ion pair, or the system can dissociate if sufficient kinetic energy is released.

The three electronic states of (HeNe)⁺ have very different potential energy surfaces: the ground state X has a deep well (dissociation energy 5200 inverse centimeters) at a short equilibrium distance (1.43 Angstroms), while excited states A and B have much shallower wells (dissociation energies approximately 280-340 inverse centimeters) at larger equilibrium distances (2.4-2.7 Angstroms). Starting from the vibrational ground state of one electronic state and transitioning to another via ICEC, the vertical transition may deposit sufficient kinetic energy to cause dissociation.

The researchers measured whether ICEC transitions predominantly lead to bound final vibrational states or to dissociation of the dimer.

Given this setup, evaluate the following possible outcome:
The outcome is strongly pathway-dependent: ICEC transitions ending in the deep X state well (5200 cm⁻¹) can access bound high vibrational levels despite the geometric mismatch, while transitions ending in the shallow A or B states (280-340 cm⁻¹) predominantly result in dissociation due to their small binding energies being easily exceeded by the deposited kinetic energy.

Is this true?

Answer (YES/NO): NO